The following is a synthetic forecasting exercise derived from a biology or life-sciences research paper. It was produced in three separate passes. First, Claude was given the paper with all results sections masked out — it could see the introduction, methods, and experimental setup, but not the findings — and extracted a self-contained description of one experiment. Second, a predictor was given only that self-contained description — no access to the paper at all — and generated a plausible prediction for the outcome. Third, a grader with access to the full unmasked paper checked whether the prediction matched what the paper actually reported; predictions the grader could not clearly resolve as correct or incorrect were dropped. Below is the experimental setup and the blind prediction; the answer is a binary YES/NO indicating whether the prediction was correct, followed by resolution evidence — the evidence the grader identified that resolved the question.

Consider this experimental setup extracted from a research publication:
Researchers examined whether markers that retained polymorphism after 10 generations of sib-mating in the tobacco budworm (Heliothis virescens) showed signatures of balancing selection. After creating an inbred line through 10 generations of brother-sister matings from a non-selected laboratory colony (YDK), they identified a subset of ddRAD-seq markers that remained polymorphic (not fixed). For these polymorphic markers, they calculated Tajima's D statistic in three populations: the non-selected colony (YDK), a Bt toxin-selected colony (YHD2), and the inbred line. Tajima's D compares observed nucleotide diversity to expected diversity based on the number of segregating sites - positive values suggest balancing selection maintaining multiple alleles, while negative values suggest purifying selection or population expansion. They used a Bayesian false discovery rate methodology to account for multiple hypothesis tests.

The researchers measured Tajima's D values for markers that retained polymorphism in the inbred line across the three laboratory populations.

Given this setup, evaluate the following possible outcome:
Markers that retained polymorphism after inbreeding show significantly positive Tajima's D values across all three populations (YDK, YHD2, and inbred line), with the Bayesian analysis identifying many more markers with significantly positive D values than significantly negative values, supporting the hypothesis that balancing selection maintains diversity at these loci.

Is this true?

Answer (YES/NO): NO